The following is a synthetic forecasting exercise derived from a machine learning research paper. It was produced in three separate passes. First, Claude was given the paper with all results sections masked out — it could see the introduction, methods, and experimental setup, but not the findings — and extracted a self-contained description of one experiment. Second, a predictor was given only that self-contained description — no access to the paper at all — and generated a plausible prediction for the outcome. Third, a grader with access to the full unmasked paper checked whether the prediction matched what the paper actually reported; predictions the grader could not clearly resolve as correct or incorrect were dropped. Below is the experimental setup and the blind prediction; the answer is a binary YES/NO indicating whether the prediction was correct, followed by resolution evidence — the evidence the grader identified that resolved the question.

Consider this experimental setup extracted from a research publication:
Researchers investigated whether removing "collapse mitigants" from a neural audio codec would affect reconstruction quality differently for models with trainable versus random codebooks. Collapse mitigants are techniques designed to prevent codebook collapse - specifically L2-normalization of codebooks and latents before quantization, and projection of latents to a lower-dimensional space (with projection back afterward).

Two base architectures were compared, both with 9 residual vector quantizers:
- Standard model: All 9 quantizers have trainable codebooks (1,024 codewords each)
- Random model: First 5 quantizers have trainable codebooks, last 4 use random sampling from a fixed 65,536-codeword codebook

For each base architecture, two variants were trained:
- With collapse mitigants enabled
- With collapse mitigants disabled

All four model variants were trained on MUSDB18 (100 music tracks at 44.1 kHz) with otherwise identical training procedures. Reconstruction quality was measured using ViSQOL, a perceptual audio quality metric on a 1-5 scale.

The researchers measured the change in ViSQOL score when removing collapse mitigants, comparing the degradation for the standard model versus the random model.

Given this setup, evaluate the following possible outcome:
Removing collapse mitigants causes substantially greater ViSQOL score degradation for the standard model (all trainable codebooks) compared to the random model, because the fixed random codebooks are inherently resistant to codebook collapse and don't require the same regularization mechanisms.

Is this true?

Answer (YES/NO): NO